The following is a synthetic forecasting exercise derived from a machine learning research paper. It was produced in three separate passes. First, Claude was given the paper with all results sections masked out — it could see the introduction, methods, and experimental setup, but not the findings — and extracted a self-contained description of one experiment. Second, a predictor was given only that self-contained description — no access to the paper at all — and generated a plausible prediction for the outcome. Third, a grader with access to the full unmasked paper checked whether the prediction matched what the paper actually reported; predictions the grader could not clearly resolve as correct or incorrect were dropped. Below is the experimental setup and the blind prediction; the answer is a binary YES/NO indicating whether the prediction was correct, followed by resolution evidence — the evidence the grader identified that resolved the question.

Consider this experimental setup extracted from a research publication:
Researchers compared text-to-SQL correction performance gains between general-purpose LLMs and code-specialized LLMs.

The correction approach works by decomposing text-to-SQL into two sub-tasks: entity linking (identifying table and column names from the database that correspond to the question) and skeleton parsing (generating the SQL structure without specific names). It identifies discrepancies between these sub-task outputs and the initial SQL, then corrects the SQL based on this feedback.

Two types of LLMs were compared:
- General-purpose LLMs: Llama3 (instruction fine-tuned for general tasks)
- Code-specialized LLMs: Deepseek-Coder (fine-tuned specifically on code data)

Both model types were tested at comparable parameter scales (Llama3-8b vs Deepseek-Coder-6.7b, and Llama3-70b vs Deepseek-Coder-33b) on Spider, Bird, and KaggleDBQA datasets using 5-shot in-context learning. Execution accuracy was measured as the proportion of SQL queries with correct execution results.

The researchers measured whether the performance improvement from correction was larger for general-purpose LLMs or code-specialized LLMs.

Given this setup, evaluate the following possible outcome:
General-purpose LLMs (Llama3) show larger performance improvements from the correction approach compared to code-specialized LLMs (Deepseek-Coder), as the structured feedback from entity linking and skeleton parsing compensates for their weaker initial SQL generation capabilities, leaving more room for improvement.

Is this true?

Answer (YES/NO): YES